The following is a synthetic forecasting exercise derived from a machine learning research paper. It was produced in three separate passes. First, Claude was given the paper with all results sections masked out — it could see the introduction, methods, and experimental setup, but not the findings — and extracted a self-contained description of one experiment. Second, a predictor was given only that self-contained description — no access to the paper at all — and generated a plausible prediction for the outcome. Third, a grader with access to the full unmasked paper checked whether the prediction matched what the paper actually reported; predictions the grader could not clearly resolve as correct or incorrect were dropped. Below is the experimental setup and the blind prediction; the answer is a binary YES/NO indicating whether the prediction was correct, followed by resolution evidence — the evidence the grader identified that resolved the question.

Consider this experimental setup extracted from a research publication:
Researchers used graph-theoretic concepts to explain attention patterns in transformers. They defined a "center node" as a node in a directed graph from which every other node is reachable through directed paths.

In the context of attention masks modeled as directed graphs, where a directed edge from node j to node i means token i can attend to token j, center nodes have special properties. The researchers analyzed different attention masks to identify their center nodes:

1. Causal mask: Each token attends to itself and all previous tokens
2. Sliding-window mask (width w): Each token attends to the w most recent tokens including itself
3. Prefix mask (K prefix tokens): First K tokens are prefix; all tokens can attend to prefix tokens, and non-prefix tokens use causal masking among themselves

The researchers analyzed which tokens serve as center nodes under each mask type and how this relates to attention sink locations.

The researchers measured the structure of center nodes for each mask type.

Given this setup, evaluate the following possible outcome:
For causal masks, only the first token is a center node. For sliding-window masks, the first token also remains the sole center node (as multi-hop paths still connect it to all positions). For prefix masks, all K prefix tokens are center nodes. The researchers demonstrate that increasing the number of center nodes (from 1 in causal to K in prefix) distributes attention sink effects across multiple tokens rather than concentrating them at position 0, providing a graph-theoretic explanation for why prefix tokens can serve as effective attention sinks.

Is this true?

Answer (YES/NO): YES